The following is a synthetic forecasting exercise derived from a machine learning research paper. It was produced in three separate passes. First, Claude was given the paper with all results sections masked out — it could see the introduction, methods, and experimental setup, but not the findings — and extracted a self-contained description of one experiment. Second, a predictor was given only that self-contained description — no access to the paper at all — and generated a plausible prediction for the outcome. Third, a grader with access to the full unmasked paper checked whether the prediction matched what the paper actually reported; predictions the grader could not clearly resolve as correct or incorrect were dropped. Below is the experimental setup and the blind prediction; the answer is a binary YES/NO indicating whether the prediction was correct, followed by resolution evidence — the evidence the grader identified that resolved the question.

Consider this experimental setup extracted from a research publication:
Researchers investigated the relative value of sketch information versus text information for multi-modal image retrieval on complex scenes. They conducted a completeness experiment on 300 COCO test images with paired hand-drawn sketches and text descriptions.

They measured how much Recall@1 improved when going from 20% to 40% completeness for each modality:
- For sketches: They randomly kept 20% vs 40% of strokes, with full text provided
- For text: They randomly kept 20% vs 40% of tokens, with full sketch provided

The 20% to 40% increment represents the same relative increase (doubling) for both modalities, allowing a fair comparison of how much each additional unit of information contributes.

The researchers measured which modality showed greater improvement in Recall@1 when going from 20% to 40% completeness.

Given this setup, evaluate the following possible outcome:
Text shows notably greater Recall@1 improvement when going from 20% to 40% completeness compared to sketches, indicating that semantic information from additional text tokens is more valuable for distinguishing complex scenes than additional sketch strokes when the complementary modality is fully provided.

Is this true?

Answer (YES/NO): NO